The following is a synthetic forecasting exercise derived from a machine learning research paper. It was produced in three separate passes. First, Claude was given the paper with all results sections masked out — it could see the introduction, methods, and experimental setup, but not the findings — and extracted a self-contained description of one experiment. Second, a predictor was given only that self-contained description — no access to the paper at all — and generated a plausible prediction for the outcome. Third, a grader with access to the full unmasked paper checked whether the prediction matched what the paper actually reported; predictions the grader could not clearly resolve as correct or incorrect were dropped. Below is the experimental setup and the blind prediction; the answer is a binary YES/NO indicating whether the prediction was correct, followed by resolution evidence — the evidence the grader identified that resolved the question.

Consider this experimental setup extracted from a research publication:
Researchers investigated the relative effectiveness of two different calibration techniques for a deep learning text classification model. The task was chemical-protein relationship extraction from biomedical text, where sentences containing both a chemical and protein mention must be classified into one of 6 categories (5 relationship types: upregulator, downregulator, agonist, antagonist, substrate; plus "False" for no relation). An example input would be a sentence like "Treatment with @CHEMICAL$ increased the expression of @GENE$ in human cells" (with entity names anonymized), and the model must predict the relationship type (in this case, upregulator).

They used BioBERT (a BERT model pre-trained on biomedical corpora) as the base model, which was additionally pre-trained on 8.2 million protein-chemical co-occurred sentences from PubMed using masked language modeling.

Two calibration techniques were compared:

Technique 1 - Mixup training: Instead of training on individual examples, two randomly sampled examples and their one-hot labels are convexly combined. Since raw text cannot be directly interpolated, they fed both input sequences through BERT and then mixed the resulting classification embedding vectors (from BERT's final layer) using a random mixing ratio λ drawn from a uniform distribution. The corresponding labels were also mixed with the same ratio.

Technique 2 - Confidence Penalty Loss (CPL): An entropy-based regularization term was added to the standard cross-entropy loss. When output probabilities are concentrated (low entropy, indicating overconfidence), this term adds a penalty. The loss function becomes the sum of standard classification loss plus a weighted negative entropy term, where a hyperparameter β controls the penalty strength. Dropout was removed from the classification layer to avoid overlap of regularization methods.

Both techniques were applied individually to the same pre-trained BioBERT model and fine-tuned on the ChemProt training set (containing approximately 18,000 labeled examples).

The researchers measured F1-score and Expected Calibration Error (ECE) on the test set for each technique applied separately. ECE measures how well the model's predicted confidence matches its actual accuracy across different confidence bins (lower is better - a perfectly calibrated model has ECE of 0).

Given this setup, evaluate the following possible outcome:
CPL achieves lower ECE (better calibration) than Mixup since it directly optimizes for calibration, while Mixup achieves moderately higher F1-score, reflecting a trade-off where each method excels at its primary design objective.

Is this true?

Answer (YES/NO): NO